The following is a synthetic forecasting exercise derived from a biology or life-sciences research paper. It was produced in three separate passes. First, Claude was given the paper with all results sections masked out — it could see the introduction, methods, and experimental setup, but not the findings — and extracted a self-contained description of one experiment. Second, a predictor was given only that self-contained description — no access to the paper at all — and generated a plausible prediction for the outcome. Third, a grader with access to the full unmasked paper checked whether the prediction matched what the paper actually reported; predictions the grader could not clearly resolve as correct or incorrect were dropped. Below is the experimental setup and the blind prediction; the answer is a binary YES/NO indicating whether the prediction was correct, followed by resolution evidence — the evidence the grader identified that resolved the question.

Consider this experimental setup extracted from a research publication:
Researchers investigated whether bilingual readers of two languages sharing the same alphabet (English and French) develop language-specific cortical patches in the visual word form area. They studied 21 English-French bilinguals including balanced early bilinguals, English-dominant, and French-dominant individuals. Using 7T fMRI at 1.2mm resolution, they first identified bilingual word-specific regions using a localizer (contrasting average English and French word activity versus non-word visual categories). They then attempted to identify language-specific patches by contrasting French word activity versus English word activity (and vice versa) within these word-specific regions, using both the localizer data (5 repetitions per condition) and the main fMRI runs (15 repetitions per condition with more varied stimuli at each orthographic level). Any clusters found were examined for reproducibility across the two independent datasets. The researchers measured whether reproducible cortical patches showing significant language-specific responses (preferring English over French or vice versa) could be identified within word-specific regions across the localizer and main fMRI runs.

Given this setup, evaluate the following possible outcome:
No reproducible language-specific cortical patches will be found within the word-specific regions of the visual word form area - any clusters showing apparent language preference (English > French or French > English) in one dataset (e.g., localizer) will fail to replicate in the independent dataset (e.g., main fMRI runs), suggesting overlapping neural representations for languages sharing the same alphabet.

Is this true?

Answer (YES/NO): YES